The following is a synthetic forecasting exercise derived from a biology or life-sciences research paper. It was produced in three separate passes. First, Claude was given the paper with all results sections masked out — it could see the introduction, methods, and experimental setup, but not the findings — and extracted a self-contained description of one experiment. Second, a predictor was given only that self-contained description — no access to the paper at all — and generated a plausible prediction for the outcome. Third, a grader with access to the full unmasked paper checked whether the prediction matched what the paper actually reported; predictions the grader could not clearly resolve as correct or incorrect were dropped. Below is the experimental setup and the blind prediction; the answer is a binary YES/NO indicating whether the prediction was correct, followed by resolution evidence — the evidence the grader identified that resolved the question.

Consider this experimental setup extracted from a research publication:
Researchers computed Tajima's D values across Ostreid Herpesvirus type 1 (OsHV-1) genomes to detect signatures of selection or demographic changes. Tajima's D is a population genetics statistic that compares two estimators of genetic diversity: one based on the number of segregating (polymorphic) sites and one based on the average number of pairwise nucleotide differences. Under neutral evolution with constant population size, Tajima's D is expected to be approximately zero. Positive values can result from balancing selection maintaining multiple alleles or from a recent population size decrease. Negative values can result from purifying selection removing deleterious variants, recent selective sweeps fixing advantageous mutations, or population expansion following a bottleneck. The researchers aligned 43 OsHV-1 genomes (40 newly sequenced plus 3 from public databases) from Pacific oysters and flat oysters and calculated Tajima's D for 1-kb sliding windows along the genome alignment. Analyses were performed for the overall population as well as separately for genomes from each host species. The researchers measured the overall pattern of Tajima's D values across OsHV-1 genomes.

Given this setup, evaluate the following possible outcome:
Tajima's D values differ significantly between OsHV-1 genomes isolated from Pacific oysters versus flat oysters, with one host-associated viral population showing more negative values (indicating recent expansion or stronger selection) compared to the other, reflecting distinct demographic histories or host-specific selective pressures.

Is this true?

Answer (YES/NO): YES